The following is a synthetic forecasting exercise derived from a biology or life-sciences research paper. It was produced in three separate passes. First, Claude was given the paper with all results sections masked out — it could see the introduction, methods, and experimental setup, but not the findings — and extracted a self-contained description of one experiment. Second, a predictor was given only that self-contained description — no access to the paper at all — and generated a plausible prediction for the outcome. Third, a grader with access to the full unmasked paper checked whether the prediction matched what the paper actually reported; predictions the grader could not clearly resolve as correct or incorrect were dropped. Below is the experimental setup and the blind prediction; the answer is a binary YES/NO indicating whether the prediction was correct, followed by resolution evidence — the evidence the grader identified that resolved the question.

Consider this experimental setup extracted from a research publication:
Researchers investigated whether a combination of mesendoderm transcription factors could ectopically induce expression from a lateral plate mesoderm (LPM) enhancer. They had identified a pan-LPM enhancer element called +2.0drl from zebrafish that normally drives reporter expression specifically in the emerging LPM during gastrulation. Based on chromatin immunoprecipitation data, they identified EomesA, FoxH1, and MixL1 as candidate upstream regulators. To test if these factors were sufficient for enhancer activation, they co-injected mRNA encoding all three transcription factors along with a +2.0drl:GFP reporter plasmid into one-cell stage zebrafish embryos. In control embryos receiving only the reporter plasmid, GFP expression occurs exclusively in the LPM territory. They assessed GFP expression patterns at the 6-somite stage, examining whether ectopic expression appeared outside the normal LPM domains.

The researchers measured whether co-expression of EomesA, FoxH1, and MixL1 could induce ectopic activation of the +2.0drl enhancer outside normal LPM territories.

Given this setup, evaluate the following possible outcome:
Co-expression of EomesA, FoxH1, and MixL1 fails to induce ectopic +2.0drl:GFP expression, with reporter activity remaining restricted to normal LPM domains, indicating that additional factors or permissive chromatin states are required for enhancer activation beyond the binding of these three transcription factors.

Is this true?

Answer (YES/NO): NO